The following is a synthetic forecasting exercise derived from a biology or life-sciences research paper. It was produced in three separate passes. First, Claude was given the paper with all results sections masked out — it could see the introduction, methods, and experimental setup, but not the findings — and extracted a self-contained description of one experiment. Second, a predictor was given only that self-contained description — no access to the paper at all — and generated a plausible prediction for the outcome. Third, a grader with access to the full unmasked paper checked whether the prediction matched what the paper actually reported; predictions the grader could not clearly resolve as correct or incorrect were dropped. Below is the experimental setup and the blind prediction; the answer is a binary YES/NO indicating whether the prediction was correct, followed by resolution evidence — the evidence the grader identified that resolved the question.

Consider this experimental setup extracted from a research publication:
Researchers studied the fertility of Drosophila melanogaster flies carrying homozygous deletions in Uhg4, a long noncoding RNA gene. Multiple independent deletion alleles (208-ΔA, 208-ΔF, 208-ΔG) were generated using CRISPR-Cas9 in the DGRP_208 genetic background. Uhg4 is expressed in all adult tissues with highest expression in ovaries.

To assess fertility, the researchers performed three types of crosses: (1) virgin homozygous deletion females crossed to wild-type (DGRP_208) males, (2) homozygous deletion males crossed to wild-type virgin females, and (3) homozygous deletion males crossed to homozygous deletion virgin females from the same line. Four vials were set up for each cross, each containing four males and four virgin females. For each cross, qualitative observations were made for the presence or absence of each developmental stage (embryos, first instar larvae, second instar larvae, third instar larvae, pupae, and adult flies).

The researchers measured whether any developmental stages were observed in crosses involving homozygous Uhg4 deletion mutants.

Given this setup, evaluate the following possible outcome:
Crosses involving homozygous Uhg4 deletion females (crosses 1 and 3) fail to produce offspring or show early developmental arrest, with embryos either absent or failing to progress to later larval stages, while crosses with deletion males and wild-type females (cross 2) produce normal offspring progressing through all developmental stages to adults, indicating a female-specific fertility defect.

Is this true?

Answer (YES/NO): NO